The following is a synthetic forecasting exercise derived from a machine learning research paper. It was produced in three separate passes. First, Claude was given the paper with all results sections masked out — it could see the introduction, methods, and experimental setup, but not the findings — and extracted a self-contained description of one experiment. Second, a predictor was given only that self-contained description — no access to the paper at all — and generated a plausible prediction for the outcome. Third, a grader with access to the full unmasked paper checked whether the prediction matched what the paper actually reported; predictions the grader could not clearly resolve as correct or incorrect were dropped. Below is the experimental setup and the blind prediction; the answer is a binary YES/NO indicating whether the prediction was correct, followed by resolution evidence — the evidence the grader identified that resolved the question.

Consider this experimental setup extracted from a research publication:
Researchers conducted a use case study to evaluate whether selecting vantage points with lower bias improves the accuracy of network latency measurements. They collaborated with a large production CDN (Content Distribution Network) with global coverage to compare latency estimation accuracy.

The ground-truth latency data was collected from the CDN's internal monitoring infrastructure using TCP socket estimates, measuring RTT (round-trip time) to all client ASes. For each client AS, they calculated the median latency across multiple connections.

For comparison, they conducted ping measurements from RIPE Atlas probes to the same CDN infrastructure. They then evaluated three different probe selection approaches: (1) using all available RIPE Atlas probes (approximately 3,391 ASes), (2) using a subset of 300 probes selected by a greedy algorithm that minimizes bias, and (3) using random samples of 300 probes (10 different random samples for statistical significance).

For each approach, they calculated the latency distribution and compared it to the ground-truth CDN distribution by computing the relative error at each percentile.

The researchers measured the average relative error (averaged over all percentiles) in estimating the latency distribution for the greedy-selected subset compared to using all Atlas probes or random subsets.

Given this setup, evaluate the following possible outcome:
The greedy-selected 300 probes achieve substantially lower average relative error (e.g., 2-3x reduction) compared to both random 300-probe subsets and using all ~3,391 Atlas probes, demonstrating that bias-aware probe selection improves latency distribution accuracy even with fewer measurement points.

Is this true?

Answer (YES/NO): NO